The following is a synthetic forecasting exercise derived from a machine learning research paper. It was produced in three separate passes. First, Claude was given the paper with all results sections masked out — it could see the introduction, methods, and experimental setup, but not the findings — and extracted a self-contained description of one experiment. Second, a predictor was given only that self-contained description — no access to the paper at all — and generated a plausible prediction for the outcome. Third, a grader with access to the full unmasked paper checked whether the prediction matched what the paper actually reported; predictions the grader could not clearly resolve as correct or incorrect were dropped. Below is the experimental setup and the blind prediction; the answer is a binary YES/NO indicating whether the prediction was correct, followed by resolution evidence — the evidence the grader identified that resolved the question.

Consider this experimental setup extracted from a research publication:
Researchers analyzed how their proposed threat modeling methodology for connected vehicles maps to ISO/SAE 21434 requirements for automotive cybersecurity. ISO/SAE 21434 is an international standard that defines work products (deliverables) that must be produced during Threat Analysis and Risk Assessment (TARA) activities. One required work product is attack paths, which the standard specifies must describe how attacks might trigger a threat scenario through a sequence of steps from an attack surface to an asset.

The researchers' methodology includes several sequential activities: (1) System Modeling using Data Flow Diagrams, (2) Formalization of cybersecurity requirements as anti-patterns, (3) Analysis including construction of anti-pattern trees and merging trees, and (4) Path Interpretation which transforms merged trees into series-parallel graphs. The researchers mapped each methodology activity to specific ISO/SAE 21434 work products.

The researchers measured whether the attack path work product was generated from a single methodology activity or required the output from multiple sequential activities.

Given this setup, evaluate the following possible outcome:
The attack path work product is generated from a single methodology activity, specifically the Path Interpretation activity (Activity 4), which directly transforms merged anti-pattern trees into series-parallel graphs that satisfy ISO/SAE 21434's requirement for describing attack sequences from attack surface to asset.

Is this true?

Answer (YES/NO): NO